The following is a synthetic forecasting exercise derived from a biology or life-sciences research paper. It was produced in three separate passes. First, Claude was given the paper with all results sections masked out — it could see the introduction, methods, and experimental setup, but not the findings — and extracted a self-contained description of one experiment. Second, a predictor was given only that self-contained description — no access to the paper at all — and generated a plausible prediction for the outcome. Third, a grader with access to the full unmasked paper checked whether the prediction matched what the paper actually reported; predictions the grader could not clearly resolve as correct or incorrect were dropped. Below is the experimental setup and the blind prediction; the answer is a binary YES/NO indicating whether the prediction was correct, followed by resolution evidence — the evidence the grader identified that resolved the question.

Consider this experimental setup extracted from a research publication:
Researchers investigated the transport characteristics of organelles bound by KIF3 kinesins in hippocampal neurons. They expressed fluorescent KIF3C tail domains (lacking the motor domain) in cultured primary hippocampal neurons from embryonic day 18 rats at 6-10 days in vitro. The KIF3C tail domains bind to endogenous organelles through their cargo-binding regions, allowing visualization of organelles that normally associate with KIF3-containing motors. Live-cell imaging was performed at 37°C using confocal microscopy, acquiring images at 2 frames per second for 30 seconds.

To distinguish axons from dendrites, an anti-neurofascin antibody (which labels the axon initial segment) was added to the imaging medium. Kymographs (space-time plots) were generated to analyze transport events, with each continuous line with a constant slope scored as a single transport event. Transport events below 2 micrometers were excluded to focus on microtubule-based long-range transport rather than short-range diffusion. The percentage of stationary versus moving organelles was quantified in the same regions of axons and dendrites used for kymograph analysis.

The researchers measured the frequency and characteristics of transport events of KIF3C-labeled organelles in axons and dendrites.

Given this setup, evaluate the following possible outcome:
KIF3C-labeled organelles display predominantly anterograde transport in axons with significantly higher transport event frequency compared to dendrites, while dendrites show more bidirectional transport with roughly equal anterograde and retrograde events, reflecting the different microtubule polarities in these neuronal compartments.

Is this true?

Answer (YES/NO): YES